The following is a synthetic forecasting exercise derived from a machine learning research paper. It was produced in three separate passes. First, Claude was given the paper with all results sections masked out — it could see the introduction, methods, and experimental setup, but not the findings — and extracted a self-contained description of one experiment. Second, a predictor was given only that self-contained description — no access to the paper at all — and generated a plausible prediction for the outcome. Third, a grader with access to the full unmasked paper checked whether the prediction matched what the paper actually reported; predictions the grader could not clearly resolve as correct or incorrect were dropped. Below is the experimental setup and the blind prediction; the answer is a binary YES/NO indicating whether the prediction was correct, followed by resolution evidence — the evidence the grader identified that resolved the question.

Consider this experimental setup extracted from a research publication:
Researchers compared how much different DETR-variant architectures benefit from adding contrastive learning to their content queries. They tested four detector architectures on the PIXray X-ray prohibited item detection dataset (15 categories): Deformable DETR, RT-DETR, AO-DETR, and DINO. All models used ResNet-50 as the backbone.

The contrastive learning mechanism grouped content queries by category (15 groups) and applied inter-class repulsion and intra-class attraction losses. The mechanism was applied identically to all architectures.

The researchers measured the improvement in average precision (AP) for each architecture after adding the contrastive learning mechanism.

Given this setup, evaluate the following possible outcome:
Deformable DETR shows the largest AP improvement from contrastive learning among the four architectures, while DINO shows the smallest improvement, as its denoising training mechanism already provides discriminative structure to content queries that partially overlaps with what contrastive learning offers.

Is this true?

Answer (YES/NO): NO